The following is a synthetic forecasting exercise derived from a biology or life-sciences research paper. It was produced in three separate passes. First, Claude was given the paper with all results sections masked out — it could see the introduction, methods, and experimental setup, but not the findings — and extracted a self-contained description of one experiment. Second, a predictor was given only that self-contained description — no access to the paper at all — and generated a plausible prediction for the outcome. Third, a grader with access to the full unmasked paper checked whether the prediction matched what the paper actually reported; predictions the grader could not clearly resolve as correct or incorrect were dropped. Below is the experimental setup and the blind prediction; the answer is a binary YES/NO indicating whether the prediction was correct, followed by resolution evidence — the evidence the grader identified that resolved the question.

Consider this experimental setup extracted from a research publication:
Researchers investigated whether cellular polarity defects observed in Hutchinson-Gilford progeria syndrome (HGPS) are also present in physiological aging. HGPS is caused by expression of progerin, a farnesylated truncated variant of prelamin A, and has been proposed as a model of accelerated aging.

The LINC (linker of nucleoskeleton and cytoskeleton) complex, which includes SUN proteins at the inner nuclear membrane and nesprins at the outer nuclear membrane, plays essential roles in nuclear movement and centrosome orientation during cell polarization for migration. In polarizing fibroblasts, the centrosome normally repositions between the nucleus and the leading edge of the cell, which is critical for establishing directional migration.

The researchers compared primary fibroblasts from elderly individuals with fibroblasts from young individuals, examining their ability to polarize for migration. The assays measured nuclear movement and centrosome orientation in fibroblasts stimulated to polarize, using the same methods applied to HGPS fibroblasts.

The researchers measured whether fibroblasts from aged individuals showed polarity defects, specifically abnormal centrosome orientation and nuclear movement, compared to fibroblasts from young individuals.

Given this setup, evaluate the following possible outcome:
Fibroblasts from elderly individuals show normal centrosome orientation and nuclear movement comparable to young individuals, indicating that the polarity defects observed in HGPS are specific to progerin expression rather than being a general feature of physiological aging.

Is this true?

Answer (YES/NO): NO